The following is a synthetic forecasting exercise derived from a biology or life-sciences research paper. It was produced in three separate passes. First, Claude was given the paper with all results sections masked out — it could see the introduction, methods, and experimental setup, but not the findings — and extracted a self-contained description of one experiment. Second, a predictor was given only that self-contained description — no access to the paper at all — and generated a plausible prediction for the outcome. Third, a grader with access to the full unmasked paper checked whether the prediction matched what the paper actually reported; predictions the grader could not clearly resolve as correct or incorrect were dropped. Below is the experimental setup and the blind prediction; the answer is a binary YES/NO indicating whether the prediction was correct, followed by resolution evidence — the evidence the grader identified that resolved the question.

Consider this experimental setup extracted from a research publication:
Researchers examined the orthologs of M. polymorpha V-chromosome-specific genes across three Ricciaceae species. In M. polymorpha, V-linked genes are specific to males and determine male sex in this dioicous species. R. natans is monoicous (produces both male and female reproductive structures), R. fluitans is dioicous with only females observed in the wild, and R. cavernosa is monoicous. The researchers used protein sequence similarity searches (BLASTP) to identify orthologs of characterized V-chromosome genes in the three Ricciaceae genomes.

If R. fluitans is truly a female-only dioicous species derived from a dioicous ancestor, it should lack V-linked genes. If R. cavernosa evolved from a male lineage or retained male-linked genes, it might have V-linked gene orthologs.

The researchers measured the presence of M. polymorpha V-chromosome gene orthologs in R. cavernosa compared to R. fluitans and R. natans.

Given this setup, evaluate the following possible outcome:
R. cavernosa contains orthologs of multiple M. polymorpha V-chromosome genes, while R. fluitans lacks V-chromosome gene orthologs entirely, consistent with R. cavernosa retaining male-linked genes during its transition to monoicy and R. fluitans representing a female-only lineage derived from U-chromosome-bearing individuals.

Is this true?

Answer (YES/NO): NO